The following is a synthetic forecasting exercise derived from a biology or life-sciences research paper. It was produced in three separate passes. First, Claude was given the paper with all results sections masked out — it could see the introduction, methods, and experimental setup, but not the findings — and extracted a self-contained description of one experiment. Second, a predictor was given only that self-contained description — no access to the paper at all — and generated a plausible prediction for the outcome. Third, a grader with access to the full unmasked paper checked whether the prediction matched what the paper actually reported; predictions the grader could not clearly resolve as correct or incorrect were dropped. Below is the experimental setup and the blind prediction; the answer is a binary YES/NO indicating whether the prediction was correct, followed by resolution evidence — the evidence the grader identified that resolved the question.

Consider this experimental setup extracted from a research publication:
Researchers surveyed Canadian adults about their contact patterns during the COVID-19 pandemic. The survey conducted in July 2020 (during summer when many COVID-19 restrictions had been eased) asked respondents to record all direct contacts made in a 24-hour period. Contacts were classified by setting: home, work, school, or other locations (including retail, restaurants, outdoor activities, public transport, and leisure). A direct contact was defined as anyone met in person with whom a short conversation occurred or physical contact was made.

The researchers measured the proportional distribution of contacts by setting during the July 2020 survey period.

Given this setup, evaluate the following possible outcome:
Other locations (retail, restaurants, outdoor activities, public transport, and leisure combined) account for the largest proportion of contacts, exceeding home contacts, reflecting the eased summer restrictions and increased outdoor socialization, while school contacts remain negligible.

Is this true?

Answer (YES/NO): YES